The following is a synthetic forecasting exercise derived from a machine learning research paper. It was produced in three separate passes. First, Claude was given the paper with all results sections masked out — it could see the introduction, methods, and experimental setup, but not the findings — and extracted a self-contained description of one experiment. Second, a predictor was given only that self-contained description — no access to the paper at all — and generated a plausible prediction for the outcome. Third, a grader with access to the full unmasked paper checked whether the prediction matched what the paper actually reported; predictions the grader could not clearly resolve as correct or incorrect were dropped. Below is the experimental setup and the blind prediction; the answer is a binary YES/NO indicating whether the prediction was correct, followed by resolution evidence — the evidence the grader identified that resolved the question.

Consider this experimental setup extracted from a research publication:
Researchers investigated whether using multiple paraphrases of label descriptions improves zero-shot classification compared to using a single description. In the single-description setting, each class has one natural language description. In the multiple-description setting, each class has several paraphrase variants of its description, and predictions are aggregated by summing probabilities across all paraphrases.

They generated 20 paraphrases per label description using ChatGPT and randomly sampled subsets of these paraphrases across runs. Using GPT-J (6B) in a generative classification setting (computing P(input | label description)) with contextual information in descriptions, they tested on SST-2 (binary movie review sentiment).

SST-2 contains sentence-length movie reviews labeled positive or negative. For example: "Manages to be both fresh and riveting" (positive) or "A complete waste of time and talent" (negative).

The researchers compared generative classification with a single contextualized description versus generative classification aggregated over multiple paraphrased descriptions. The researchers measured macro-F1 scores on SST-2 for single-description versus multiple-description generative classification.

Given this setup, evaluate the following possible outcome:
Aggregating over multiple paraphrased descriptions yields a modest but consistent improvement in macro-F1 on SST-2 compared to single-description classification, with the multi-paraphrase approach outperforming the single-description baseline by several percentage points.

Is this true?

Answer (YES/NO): YES